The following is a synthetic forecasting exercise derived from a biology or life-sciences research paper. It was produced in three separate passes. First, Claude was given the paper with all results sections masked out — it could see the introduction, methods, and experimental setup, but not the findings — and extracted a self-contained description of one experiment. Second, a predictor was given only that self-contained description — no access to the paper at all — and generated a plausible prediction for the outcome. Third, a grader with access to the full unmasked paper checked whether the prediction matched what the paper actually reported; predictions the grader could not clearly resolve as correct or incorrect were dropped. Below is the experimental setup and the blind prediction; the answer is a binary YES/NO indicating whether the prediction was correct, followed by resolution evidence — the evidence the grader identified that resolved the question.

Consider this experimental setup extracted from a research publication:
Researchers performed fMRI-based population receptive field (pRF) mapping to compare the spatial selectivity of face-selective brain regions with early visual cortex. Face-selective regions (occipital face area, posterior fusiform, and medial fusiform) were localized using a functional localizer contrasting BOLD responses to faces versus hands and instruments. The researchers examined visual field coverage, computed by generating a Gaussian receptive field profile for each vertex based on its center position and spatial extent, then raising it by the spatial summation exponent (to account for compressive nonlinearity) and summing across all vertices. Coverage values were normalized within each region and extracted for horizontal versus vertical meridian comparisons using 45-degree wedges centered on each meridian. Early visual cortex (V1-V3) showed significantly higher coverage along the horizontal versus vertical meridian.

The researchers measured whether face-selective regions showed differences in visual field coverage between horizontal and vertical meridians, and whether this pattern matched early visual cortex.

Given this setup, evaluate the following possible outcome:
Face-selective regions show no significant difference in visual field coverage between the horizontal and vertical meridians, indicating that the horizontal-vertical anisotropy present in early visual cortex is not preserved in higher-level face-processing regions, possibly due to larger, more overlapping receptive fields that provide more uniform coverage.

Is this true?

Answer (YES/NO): NO